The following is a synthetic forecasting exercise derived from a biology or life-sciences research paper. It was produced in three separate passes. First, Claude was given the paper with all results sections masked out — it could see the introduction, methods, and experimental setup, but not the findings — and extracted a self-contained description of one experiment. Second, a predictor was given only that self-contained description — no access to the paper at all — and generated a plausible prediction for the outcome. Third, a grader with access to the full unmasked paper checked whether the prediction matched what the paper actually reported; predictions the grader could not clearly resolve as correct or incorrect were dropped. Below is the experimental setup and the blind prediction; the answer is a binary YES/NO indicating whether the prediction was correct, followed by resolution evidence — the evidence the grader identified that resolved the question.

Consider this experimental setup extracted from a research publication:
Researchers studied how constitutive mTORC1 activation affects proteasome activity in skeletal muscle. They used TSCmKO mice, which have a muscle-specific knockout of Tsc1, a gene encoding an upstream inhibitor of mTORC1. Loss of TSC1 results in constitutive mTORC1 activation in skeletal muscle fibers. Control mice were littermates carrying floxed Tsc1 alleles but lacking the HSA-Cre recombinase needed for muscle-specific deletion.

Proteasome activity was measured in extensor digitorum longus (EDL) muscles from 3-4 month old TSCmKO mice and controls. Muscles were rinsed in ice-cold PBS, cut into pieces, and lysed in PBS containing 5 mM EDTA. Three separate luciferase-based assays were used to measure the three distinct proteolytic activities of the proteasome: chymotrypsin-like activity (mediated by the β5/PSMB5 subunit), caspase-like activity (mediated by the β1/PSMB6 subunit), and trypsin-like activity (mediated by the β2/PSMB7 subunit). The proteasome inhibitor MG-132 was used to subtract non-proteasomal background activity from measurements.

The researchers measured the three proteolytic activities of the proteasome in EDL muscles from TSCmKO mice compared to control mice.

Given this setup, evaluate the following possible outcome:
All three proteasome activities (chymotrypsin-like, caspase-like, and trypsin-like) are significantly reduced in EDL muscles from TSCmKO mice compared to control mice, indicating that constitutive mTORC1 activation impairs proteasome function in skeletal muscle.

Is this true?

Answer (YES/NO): NO